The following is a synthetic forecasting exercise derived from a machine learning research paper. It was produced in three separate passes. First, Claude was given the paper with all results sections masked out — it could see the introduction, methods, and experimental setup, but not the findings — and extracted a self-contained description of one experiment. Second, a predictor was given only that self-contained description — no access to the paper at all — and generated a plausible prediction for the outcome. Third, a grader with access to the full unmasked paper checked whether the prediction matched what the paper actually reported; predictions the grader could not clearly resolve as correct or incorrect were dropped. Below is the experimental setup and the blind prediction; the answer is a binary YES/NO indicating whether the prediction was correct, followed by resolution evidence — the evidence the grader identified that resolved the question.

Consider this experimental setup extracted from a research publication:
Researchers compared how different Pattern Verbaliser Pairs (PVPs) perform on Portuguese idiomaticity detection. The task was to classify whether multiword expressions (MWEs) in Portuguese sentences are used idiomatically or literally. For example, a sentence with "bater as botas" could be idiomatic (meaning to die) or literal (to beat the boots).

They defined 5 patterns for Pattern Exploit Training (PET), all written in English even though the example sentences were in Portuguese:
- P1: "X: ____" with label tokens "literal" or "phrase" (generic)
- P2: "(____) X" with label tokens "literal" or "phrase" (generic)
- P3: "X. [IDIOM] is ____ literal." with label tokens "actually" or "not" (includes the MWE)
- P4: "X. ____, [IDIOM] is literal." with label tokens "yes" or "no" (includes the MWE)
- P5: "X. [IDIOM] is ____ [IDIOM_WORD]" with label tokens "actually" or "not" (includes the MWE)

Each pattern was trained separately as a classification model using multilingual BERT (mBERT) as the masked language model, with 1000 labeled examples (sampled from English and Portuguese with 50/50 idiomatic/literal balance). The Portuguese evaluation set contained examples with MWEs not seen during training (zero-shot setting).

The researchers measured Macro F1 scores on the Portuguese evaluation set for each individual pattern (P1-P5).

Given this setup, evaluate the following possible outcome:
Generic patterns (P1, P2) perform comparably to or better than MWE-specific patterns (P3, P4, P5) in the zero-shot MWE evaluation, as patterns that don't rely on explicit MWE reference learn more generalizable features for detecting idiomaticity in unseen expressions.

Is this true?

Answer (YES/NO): NO